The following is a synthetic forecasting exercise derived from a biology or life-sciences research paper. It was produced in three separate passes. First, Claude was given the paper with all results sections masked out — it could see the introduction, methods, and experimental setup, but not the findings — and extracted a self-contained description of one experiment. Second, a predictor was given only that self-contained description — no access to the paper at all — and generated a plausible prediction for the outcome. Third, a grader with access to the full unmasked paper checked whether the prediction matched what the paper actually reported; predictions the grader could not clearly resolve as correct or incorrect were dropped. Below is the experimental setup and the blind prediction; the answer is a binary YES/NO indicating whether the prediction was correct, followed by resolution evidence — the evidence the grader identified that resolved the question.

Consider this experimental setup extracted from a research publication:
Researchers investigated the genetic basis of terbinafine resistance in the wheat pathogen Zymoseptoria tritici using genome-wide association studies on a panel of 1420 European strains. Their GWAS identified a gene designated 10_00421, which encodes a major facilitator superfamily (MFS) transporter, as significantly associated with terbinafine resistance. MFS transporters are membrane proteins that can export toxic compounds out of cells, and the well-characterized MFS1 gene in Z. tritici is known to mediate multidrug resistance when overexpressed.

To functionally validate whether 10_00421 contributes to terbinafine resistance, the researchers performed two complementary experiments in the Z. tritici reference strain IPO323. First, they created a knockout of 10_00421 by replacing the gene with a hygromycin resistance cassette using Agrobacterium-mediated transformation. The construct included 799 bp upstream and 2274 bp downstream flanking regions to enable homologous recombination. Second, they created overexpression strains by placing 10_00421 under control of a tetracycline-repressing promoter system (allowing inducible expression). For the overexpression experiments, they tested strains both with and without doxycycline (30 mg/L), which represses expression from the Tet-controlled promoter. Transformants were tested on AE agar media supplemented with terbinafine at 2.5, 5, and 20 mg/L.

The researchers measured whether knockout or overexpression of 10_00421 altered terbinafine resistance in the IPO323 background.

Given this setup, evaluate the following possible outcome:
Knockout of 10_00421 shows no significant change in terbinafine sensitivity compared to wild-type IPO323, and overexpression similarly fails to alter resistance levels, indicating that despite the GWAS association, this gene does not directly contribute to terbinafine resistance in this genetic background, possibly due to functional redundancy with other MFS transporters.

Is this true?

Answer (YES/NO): YES